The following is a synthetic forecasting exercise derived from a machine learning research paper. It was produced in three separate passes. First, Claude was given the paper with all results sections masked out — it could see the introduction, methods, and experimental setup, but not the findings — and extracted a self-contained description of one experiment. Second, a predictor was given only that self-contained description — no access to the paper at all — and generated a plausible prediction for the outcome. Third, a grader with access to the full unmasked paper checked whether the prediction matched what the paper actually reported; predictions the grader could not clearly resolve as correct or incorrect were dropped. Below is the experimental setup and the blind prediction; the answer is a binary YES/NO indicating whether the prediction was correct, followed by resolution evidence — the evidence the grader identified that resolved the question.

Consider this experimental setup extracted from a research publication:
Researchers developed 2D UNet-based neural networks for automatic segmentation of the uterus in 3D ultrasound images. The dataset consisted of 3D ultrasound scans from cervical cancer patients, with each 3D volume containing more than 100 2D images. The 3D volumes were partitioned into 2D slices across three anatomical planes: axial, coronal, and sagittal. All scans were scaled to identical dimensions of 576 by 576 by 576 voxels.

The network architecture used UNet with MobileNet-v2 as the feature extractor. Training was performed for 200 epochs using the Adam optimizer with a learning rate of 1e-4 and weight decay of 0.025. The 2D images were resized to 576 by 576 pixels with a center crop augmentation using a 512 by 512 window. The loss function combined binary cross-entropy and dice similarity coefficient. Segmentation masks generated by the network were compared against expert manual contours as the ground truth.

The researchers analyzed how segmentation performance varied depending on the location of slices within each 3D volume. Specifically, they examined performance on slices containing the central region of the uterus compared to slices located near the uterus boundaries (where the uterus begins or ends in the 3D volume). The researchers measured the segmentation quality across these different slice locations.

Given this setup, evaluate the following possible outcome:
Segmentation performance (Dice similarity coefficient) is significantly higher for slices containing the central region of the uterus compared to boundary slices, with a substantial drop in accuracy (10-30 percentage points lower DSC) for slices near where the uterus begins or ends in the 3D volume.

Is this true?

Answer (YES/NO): YES